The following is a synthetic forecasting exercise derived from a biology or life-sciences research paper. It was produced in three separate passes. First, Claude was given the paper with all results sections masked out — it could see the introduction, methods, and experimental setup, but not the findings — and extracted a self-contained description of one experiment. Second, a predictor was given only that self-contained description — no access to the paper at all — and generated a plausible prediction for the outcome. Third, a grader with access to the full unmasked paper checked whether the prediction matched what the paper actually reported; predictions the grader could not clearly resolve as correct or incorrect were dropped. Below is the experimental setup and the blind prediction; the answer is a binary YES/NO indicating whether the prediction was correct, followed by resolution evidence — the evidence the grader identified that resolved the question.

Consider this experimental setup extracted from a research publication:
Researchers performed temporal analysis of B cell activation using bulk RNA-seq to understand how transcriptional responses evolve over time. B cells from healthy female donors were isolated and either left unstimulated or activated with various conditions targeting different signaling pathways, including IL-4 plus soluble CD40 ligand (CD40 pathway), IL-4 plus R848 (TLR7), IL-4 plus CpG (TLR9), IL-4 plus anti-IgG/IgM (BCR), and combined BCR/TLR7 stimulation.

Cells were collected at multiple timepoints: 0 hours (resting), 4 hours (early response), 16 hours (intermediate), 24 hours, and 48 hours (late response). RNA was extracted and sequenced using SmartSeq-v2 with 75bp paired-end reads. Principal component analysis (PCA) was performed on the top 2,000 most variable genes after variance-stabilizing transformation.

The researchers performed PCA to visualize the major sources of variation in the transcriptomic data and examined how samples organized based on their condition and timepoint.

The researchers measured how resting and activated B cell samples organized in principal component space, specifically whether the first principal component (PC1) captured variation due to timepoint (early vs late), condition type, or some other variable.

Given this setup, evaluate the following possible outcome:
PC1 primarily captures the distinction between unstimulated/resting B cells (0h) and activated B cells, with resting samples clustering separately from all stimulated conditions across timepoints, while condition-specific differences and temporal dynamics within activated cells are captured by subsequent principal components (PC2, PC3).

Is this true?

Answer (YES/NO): NO